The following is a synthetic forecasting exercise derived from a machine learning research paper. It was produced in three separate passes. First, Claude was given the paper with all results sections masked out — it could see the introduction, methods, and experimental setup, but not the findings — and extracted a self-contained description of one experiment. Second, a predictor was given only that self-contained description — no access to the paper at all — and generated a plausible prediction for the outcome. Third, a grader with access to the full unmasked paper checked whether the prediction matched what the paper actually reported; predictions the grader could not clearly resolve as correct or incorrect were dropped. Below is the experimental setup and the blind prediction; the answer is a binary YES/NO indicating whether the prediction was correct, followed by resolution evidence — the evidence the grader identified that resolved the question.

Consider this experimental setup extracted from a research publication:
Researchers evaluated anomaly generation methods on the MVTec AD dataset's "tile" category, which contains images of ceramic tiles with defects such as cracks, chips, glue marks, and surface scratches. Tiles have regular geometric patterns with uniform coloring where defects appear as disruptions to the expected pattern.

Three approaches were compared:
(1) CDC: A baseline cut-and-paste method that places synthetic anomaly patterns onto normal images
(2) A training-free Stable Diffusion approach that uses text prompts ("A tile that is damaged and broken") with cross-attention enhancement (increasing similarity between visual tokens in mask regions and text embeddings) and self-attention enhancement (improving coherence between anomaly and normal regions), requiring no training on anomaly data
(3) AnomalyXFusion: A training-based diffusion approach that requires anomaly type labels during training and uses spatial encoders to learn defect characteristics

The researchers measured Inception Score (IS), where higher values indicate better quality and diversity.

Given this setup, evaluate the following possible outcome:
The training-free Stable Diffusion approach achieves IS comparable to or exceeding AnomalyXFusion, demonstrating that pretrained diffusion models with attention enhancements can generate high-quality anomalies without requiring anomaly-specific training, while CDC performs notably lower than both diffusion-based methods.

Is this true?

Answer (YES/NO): NO